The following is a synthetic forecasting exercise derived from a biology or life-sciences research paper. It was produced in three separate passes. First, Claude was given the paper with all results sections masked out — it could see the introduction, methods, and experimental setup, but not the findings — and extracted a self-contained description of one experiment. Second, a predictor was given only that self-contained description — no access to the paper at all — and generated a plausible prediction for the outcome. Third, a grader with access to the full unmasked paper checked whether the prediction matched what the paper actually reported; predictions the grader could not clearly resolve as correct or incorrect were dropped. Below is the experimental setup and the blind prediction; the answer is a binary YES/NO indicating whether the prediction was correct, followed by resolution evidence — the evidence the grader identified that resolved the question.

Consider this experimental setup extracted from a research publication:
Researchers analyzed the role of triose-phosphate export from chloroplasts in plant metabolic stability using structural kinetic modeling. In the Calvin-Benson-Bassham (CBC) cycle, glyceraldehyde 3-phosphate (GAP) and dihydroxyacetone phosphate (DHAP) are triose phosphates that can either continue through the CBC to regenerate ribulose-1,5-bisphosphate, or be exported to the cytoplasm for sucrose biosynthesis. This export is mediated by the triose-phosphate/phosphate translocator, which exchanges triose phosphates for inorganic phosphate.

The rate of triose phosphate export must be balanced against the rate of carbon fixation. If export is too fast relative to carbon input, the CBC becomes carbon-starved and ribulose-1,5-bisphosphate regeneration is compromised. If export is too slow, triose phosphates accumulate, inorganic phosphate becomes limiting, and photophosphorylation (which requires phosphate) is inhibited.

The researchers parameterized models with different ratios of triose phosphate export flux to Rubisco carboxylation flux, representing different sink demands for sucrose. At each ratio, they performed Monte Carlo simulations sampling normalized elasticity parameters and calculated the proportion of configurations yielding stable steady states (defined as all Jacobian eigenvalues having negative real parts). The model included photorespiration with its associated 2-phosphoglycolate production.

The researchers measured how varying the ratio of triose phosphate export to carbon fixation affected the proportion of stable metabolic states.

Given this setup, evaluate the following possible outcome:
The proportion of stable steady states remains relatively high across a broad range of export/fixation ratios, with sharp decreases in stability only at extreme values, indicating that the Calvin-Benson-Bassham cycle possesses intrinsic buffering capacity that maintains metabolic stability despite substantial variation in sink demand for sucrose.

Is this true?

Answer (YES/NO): NO